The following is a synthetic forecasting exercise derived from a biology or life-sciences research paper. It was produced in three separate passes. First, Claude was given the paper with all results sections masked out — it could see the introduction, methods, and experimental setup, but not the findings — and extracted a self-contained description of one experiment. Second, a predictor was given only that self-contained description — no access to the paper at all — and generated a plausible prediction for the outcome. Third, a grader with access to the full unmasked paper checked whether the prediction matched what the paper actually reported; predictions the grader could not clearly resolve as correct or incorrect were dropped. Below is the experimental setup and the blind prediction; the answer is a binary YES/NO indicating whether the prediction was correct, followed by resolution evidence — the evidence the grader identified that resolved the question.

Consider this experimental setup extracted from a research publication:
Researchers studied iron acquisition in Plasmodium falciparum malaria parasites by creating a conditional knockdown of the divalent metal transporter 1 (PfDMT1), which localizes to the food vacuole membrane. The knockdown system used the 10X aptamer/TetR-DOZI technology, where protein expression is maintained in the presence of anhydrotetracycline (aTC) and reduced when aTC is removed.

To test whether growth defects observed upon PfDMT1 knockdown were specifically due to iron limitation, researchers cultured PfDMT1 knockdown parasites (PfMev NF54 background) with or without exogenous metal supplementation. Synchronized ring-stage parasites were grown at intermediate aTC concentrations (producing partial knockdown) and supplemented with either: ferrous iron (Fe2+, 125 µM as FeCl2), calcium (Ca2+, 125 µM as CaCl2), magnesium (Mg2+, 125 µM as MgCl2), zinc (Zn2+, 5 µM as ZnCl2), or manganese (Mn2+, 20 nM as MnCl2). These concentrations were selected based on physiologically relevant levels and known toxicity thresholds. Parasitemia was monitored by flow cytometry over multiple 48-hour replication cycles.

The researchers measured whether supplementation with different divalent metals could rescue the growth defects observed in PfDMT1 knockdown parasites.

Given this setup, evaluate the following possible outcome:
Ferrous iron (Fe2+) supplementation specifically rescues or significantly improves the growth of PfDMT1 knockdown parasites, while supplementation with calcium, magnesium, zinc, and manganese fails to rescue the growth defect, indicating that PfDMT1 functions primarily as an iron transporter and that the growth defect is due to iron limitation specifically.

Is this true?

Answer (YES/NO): YES